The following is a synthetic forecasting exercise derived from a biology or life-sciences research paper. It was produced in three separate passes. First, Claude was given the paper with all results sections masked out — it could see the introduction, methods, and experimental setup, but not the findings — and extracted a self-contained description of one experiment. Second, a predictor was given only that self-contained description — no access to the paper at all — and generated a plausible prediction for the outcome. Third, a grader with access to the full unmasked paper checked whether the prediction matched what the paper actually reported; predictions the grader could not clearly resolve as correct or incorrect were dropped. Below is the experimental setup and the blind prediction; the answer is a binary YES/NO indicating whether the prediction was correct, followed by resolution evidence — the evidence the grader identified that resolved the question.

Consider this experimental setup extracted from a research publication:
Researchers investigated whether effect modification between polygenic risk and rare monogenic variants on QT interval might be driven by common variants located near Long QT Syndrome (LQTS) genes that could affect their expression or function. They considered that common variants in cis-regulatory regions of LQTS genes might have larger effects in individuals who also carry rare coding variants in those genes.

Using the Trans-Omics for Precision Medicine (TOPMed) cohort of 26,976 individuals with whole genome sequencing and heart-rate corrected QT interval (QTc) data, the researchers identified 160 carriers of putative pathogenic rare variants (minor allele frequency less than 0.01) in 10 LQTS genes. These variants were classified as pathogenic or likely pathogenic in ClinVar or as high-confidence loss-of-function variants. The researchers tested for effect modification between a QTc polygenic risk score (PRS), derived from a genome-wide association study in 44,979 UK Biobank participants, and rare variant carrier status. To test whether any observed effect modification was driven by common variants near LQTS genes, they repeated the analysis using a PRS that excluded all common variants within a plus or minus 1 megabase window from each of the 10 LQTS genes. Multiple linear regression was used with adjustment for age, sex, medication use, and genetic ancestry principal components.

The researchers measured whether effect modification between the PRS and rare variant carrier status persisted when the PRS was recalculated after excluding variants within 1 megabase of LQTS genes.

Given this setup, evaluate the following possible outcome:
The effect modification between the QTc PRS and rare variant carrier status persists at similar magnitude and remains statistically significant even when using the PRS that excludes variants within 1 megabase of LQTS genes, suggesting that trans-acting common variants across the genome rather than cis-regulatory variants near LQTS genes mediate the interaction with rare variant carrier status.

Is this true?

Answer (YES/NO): YES